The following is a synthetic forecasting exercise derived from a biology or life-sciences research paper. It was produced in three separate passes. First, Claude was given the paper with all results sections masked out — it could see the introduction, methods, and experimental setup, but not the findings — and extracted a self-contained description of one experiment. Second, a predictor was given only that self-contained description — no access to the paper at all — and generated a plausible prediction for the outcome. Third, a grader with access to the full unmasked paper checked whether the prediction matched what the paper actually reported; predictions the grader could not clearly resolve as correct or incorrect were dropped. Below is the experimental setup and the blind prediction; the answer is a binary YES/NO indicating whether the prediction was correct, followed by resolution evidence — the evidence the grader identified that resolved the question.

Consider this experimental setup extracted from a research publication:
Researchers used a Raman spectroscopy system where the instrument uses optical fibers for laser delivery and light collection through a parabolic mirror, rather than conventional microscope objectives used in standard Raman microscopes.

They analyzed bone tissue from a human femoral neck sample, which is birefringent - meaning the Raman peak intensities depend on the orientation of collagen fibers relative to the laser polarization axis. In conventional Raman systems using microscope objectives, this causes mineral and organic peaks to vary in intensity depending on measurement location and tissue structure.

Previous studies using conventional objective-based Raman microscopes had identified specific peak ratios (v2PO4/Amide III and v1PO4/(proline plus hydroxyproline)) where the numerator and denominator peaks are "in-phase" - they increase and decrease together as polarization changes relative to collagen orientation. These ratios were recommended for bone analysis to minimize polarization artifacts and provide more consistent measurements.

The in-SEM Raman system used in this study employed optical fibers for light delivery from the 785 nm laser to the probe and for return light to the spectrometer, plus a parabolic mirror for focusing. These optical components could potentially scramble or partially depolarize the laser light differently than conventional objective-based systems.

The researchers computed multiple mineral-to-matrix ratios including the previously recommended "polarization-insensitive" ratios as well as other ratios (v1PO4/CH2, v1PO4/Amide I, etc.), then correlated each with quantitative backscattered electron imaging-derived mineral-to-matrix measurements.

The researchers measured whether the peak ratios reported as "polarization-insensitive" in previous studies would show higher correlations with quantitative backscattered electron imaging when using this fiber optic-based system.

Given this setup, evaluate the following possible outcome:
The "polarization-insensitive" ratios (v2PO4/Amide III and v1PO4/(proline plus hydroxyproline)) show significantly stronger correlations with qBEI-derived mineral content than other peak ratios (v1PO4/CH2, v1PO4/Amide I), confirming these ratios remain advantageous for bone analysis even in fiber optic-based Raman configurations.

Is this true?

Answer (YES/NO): NO